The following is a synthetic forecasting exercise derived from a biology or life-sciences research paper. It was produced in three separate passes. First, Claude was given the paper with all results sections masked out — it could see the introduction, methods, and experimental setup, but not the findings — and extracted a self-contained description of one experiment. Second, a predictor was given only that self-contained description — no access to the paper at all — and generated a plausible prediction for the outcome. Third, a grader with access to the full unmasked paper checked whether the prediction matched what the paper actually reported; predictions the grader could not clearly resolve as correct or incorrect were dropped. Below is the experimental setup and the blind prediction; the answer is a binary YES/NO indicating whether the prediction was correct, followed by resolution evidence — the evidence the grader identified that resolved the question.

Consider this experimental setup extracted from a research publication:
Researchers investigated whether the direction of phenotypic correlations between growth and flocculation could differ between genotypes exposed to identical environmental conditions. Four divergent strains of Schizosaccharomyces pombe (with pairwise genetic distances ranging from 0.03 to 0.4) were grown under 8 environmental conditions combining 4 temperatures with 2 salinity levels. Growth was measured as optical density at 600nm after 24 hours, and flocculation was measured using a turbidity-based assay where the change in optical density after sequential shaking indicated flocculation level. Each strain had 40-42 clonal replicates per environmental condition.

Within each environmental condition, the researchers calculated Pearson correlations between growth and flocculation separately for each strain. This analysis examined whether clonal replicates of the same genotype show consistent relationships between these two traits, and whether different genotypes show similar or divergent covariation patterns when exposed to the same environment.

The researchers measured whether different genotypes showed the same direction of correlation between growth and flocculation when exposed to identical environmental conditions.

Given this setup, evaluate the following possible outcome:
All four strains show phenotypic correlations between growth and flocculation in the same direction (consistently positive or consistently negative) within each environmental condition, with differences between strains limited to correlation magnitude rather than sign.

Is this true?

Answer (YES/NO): NO